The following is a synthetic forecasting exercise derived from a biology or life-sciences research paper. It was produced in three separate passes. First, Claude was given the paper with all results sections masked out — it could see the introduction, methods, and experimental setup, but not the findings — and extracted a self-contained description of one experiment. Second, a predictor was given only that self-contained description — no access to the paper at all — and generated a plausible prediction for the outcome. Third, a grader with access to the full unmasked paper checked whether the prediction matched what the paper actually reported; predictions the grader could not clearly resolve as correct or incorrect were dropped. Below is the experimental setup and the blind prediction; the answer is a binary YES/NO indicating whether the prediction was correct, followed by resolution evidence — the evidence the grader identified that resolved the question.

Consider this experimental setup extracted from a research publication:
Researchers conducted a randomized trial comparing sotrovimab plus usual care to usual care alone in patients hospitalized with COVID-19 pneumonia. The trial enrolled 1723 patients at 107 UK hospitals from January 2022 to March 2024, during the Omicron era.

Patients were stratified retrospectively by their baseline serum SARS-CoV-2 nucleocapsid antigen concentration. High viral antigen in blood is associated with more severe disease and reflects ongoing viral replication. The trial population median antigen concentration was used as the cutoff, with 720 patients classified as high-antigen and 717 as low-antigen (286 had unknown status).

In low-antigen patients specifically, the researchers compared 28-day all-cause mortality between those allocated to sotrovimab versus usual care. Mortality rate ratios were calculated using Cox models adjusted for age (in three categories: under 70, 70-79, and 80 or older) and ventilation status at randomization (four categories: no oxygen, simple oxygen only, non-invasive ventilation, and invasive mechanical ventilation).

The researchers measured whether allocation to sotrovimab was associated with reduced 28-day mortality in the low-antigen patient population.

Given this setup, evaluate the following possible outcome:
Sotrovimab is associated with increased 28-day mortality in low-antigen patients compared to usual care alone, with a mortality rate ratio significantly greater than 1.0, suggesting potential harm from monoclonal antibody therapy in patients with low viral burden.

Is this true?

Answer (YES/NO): NO